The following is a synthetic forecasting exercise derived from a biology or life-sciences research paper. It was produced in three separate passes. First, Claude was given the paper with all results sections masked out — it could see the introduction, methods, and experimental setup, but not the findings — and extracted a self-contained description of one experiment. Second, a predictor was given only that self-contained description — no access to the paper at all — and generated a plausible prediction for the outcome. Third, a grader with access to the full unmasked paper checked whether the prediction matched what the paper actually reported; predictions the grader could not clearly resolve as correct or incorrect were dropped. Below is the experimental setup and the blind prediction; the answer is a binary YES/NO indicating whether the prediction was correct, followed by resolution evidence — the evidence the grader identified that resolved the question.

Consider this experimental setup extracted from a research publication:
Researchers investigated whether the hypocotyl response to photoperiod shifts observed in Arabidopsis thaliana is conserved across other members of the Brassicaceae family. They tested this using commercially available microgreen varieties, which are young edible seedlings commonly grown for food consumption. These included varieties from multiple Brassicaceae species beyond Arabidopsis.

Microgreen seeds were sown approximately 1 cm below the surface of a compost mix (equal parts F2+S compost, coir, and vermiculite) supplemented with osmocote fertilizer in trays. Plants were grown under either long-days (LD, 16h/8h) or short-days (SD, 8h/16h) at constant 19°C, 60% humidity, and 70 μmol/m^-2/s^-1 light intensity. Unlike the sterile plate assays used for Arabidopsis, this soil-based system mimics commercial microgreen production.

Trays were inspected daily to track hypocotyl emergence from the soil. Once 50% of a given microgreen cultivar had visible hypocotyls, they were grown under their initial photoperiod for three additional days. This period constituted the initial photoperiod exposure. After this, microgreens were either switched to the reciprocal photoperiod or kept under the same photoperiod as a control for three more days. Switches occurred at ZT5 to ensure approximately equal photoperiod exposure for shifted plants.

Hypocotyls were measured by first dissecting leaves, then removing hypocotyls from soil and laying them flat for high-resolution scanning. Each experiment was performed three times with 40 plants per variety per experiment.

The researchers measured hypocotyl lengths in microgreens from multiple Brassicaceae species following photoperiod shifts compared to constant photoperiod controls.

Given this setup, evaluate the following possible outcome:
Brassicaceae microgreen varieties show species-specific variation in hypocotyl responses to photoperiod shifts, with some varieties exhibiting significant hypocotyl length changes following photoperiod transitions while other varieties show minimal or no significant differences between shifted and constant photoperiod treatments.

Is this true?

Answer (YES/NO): NO